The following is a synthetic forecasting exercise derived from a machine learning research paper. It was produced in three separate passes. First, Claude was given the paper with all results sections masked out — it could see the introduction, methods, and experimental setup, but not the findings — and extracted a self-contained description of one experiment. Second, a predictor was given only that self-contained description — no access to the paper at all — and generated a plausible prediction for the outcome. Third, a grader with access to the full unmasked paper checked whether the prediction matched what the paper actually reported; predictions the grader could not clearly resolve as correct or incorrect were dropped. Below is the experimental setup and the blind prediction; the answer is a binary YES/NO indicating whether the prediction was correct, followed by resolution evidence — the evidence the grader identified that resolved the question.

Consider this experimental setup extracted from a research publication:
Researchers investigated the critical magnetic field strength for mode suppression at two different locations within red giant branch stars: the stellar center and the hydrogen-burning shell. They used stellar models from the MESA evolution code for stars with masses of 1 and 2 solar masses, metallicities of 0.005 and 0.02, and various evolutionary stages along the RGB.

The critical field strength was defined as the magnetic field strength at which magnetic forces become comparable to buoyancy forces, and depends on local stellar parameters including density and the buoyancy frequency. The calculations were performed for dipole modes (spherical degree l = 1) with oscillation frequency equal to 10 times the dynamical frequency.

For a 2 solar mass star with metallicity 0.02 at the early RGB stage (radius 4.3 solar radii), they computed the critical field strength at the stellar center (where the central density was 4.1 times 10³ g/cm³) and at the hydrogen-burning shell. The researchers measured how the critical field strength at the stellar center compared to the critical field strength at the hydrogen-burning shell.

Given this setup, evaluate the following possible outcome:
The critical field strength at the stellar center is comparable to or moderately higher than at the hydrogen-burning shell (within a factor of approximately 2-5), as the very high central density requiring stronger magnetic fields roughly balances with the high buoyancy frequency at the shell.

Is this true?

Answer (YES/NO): YES